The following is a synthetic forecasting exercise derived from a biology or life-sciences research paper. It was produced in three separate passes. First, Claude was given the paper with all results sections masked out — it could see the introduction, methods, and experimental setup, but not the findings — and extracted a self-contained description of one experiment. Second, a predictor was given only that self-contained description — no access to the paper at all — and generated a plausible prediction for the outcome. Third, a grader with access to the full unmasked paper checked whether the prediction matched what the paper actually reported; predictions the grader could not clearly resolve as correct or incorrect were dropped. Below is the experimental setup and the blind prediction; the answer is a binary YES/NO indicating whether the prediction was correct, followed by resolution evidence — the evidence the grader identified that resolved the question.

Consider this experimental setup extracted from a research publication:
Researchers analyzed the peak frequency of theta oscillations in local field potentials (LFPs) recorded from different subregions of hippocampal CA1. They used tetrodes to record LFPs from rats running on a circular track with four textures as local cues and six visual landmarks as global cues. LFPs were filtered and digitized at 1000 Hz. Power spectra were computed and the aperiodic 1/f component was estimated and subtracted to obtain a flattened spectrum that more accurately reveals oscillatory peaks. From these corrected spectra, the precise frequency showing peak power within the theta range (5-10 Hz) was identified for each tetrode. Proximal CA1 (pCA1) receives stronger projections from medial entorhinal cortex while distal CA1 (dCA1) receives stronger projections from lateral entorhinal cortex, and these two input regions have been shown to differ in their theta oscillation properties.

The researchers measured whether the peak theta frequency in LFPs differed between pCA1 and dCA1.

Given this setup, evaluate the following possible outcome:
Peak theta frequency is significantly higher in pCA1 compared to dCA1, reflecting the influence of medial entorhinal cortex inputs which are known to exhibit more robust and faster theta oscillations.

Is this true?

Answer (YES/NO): NO